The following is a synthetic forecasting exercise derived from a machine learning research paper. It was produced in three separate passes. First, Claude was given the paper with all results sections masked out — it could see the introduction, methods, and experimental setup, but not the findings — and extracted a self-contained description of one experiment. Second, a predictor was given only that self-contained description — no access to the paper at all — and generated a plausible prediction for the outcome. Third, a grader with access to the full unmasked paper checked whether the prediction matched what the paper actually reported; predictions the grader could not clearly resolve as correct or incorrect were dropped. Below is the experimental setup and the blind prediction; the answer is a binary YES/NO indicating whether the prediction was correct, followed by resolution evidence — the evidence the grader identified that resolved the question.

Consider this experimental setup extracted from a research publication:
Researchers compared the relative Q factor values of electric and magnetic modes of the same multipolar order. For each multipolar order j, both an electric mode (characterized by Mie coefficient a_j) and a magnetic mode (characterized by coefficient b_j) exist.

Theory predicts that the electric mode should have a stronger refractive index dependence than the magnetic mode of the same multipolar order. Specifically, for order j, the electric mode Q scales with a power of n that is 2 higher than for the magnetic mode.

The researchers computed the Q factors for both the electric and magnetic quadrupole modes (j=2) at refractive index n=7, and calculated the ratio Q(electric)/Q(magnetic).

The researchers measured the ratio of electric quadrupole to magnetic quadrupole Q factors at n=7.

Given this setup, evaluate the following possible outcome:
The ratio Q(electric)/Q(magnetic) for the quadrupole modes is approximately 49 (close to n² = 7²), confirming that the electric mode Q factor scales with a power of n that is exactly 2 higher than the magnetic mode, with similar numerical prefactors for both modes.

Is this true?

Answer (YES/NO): NO